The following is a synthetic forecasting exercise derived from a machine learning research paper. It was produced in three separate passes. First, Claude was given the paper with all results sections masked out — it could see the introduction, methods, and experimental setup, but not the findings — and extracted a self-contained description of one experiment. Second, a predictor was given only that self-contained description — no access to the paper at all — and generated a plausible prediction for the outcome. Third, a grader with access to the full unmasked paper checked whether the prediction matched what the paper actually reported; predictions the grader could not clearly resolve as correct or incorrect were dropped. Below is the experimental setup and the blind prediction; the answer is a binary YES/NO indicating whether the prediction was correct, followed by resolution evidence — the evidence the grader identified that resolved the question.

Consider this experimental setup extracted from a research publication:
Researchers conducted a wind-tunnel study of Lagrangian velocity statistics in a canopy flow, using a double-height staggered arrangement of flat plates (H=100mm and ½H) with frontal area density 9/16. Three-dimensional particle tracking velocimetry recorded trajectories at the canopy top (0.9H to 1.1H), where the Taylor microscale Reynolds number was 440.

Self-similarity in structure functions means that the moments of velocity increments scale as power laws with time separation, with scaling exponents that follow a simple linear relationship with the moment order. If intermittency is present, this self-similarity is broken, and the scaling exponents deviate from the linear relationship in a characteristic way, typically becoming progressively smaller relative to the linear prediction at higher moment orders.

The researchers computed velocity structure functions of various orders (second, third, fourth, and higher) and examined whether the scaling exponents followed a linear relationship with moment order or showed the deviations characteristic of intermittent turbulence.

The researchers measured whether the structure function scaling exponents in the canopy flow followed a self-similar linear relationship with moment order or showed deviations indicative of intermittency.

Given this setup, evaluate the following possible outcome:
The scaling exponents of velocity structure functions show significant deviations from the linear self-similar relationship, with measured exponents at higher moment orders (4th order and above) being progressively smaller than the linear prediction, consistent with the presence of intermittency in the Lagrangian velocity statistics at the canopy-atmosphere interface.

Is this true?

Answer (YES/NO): YES